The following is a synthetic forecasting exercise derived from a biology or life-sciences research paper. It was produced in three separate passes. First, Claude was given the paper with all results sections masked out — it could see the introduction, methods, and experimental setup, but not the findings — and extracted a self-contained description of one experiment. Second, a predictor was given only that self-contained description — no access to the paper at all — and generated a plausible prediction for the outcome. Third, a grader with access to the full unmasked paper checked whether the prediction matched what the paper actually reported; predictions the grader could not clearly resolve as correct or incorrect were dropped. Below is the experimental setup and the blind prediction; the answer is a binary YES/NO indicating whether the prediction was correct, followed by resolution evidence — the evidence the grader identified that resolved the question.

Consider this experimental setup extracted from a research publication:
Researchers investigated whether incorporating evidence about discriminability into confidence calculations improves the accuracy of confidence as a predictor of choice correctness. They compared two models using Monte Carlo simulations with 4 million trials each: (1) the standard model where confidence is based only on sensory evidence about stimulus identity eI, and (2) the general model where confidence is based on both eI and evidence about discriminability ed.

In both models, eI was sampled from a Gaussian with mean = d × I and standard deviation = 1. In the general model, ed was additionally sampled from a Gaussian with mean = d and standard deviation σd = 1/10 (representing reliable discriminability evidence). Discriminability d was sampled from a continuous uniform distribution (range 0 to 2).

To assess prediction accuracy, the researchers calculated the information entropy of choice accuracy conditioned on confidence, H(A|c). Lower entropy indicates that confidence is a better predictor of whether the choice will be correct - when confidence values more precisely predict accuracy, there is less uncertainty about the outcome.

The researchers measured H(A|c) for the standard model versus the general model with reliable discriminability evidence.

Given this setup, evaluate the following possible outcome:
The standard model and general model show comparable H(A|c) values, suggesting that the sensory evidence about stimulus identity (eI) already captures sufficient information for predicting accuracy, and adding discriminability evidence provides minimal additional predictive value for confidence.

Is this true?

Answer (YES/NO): NO